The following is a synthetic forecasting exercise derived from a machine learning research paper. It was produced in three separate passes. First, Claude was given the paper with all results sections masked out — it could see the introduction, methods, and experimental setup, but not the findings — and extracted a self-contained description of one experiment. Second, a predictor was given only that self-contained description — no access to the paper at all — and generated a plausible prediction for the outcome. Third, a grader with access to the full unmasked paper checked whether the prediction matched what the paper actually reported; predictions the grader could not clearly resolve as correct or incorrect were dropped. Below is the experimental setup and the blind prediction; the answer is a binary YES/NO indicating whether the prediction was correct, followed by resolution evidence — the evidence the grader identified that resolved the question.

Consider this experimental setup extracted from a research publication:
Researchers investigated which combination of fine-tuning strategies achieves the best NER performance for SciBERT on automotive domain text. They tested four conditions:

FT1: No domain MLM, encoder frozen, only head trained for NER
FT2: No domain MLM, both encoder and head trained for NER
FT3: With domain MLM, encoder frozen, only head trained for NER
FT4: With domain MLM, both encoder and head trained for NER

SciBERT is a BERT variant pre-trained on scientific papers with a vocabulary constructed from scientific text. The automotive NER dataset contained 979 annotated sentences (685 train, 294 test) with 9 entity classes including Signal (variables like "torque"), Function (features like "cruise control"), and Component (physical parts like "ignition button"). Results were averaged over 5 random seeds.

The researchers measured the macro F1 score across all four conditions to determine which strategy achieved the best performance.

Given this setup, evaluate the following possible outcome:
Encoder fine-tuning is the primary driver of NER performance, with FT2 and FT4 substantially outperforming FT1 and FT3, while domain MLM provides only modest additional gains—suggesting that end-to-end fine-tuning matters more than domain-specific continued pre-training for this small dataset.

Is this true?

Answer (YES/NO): YES